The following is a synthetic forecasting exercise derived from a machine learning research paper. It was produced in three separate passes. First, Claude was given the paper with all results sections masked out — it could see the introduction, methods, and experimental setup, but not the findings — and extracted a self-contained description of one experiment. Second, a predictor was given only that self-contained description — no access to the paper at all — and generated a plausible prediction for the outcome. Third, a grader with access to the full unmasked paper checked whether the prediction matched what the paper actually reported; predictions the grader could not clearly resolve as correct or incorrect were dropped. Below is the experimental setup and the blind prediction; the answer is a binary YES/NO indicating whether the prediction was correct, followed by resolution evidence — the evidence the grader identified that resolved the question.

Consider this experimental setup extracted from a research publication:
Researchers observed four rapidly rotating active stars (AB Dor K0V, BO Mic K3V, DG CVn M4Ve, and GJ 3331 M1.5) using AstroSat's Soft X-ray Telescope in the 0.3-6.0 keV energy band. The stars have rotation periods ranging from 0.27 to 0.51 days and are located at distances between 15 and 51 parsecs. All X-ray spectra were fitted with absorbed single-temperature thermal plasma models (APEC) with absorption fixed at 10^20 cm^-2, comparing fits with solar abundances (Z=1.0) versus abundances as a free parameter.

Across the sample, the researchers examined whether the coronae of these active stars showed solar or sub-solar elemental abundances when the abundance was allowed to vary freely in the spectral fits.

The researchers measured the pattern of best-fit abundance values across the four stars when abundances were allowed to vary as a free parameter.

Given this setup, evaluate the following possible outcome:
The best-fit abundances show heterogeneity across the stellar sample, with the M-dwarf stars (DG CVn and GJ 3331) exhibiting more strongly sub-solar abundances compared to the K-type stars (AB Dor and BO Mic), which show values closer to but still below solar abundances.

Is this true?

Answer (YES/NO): NO